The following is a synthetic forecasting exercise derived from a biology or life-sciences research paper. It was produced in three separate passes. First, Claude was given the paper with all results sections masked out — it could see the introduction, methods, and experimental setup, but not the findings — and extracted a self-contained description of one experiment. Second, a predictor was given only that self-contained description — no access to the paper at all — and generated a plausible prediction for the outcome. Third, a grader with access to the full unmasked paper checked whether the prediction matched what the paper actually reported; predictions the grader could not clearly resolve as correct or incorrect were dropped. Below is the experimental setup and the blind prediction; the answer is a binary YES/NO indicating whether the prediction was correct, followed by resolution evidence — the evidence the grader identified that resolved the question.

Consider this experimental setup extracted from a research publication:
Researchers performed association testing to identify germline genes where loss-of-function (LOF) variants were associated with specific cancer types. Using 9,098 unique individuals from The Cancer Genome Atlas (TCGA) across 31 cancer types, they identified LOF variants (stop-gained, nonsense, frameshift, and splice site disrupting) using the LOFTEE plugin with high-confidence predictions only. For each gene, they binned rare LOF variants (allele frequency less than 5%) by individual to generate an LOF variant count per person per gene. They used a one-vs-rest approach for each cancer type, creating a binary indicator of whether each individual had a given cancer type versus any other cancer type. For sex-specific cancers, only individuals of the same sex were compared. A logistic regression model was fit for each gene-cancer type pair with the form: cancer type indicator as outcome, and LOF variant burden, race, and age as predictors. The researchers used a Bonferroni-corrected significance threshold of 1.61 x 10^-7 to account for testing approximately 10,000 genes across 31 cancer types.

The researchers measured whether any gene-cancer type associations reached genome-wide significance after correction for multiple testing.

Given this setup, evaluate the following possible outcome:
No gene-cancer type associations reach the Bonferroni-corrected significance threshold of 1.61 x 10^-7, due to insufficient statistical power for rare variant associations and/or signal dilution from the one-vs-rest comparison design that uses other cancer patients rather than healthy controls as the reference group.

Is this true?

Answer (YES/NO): NO